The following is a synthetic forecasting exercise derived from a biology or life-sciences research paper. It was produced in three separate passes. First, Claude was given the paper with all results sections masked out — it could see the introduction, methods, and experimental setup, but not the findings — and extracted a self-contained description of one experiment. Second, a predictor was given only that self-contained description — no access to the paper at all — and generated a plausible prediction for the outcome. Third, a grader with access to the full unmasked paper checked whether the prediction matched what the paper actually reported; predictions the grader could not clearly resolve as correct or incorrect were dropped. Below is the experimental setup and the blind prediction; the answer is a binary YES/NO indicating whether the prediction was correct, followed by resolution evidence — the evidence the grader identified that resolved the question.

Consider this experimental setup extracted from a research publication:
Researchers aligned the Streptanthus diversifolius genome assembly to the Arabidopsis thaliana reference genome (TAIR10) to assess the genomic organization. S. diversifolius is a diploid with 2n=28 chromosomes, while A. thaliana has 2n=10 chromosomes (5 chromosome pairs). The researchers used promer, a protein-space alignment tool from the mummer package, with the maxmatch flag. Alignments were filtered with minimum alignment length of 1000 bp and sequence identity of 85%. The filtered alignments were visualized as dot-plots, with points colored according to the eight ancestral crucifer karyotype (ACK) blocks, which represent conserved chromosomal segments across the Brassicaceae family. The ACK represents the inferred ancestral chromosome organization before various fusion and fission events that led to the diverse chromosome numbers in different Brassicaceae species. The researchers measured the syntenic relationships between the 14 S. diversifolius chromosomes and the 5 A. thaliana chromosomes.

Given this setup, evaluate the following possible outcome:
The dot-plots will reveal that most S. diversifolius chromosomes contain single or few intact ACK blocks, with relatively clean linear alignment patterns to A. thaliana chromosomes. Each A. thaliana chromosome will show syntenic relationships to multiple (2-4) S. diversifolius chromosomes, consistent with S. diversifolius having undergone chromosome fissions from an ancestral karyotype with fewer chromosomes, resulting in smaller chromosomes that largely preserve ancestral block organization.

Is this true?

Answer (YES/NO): NO